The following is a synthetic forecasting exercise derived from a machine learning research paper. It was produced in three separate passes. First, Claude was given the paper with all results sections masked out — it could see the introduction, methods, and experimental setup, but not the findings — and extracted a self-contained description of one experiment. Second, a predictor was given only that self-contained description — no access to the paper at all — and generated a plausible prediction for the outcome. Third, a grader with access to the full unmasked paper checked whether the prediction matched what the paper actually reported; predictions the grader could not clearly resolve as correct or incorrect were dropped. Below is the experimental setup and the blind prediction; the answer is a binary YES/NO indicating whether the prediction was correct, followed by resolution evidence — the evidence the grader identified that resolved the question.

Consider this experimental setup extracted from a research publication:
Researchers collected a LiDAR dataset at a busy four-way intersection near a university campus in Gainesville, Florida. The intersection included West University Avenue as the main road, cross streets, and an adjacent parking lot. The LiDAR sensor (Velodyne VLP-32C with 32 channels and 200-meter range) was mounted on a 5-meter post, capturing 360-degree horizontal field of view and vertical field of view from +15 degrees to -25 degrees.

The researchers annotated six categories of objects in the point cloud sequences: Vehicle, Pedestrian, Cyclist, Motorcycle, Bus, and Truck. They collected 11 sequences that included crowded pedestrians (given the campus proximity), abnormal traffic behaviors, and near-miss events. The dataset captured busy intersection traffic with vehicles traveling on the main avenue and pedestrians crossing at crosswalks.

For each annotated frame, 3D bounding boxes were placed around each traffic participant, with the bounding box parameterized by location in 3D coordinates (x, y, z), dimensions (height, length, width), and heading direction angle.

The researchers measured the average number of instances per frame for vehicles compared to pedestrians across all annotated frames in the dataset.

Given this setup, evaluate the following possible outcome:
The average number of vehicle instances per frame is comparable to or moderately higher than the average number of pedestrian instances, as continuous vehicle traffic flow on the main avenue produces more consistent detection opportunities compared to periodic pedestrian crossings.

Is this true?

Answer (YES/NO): YES